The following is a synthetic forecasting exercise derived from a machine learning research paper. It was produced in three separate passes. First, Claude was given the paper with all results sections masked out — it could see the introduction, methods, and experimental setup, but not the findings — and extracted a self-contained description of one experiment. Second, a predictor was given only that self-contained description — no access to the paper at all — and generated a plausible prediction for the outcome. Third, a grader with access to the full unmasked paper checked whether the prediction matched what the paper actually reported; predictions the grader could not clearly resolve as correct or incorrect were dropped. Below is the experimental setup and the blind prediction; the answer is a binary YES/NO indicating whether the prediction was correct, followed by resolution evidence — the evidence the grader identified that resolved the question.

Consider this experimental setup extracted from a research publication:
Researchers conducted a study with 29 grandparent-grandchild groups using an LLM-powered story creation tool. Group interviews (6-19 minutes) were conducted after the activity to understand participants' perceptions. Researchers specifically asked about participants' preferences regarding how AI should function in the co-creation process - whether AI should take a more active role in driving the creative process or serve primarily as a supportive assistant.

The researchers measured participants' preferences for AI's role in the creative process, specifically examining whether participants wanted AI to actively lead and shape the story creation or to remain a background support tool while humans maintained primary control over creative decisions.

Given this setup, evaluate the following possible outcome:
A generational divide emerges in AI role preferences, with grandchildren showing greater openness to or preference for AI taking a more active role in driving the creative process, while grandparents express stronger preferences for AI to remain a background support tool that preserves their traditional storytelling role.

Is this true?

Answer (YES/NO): NO